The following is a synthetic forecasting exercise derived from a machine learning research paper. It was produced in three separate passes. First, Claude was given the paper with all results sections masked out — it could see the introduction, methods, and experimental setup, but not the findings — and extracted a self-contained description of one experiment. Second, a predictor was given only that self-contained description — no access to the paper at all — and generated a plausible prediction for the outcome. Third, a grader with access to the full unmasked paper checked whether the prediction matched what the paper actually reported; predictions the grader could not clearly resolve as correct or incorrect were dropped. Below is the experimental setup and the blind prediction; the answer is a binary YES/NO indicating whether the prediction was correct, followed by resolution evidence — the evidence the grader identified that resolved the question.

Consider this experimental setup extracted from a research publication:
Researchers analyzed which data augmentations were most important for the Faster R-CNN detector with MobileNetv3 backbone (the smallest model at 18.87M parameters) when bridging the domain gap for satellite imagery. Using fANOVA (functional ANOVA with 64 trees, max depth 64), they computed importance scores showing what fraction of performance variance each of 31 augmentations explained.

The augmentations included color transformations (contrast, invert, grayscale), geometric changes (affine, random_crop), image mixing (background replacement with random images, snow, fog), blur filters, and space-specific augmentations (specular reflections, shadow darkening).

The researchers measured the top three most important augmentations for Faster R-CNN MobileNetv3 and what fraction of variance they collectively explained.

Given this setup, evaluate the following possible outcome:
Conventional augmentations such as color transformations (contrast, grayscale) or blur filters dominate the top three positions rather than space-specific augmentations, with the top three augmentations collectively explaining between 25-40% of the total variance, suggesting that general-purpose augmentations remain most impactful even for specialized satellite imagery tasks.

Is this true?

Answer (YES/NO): YES